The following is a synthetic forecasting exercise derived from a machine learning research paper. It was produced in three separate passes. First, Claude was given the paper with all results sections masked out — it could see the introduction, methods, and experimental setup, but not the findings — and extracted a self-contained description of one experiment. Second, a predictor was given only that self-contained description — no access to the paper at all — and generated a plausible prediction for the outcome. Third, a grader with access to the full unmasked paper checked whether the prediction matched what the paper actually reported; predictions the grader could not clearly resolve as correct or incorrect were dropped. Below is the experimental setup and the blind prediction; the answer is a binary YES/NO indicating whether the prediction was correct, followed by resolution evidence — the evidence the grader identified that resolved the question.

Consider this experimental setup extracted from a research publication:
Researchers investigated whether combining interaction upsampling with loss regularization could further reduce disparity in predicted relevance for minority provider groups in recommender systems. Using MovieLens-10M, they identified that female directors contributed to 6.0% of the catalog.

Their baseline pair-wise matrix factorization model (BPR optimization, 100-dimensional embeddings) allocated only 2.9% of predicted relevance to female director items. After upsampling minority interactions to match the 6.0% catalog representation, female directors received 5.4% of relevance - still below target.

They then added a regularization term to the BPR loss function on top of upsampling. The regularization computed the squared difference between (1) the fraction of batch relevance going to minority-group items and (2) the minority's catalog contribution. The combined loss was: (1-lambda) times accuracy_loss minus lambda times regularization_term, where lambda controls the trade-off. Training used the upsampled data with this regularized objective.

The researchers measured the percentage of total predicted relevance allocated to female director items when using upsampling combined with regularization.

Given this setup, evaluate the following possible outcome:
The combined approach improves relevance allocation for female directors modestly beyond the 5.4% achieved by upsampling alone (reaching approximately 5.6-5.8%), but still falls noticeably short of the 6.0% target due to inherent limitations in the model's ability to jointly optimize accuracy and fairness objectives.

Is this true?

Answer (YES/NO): NO